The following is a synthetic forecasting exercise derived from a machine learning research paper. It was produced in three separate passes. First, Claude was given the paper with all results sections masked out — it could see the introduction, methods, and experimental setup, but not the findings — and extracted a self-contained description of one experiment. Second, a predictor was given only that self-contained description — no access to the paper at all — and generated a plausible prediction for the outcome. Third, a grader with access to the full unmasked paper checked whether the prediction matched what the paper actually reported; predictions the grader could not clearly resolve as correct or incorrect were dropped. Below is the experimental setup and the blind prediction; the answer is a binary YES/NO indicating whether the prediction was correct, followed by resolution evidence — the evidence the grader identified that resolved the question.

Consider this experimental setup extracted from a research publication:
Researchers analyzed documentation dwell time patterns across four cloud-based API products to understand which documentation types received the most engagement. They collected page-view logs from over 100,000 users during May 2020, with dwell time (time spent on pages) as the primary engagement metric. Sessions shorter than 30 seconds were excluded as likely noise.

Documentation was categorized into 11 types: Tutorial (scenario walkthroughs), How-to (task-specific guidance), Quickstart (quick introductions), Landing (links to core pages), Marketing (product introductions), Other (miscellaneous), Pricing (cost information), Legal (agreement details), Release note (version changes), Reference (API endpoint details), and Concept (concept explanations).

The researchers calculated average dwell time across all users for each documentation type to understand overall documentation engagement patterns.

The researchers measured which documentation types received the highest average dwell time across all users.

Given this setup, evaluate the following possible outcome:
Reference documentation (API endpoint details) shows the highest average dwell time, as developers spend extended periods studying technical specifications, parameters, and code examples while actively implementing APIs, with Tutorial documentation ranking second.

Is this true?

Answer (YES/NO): NO